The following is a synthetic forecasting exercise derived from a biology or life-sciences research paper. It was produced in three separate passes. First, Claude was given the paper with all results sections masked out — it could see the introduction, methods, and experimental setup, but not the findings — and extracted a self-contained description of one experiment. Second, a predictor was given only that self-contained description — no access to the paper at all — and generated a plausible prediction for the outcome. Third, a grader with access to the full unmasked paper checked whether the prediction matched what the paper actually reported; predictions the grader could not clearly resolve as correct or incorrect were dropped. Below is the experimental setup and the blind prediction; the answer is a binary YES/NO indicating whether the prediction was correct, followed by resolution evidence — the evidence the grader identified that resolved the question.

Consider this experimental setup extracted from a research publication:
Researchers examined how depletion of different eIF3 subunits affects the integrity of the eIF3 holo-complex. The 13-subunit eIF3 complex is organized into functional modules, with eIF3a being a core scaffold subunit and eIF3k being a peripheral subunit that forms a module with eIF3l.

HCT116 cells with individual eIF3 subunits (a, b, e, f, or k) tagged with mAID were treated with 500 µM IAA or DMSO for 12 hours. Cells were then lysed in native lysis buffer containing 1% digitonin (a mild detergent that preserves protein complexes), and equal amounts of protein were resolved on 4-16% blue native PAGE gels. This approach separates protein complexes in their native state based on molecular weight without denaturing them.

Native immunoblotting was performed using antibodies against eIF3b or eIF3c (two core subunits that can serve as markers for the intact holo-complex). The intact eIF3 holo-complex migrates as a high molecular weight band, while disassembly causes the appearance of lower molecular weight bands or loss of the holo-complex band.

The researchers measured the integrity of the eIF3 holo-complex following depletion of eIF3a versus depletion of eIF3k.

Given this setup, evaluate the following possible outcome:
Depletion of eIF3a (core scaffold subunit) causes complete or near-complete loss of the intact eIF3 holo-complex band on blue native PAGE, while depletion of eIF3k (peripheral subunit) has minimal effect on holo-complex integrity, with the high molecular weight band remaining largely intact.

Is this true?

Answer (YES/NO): YES